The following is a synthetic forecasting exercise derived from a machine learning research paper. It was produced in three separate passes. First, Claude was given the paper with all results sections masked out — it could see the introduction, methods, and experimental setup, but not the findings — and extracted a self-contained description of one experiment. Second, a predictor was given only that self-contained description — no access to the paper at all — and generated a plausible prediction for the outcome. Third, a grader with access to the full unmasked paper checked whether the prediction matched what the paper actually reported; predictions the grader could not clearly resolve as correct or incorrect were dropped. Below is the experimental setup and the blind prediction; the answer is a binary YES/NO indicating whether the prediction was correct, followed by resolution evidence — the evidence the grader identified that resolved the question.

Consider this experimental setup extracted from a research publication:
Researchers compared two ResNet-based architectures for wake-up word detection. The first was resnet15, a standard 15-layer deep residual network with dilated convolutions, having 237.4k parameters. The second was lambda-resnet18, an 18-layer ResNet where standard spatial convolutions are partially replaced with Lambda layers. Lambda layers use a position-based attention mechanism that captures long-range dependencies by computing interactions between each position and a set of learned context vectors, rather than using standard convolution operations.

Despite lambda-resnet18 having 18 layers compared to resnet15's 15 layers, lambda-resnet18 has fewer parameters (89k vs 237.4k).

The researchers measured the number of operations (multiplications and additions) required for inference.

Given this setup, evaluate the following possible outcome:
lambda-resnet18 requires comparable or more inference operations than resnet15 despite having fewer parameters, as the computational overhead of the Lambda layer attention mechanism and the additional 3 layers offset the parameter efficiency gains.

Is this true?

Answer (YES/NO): NO